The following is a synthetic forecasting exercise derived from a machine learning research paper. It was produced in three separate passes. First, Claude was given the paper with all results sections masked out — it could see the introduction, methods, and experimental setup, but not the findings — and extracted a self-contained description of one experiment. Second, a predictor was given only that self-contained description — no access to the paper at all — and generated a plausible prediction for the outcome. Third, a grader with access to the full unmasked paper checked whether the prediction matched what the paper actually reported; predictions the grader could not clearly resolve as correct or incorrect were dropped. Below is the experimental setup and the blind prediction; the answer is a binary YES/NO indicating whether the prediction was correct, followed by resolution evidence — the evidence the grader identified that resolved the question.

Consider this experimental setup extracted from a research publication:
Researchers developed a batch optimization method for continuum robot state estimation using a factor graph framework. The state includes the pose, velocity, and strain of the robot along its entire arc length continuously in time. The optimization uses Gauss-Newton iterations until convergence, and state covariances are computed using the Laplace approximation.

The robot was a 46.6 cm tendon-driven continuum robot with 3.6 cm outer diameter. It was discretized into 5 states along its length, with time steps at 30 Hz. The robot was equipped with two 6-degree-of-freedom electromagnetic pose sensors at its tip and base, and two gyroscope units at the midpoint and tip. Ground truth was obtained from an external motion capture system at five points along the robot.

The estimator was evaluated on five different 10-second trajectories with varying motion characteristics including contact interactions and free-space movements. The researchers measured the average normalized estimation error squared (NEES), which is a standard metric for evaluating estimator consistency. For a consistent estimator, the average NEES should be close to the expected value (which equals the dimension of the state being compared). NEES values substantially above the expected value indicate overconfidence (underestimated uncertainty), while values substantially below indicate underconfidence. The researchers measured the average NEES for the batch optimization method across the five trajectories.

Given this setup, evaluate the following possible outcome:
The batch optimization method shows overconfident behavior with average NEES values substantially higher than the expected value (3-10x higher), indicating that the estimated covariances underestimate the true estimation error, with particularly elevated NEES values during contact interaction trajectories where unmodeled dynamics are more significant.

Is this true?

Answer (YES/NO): NO